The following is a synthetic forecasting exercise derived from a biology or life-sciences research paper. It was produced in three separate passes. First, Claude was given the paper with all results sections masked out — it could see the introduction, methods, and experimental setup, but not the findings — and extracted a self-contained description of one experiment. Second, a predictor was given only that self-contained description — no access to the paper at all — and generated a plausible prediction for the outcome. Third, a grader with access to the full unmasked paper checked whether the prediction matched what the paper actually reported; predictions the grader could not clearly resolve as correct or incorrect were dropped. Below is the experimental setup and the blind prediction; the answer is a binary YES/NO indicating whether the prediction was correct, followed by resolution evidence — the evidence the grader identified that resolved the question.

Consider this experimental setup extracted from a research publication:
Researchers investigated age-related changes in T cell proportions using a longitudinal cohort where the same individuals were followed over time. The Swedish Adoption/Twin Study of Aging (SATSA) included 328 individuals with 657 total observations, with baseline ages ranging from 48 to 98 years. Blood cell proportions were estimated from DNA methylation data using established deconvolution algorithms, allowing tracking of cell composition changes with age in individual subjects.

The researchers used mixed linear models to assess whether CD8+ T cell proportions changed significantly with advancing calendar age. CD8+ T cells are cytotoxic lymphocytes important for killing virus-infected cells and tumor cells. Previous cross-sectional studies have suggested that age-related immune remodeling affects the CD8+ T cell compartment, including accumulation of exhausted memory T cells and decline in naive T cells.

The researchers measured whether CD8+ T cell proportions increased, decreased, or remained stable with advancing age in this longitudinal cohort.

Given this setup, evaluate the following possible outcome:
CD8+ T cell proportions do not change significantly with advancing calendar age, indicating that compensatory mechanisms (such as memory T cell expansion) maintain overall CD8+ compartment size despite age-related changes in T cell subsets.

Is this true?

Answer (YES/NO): NO